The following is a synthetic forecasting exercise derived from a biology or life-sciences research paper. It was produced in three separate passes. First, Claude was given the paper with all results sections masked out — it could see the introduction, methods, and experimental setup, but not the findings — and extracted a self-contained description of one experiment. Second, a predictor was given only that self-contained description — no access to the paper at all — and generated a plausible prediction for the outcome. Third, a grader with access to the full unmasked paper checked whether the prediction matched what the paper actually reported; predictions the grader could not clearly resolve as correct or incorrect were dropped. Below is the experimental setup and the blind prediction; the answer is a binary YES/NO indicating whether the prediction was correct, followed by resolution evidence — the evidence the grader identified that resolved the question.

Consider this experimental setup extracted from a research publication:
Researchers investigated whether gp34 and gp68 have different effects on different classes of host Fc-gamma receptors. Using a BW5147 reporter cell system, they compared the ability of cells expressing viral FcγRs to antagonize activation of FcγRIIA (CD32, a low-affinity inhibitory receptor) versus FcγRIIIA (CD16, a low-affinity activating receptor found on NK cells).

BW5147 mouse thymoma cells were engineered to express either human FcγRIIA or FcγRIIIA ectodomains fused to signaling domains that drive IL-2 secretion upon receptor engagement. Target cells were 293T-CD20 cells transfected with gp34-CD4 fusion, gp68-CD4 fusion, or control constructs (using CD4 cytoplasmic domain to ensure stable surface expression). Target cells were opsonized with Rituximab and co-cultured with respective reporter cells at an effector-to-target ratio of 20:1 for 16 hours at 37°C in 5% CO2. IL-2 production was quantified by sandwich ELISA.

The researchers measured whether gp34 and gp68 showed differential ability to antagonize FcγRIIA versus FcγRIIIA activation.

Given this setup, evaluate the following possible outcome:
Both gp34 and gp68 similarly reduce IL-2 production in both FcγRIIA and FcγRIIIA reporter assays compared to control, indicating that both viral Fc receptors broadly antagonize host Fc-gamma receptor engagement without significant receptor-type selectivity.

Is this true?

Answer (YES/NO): NO